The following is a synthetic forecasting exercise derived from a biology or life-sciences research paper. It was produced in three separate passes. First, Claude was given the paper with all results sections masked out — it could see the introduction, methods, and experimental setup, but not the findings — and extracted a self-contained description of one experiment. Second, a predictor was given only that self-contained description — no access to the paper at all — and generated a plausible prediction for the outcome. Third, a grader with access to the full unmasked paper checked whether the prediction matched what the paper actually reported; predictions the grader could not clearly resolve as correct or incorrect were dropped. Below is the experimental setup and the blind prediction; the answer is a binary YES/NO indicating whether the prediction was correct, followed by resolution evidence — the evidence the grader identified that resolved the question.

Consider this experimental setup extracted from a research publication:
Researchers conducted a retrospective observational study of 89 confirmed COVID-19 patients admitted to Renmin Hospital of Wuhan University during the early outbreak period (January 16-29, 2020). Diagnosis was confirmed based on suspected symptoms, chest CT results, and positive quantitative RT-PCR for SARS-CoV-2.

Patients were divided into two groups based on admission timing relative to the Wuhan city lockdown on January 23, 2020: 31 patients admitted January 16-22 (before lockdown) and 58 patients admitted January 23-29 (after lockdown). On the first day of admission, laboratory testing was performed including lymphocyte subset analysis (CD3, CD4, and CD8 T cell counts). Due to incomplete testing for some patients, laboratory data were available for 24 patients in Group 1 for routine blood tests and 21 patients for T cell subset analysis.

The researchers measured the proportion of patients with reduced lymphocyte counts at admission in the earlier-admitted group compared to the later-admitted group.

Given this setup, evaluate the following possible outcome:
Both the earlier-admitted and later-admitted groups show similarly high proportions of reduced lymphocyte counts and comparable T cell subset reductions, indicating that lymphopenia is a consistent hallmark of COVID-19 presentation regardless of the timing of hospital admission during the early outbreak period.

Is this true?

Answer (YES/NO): NO